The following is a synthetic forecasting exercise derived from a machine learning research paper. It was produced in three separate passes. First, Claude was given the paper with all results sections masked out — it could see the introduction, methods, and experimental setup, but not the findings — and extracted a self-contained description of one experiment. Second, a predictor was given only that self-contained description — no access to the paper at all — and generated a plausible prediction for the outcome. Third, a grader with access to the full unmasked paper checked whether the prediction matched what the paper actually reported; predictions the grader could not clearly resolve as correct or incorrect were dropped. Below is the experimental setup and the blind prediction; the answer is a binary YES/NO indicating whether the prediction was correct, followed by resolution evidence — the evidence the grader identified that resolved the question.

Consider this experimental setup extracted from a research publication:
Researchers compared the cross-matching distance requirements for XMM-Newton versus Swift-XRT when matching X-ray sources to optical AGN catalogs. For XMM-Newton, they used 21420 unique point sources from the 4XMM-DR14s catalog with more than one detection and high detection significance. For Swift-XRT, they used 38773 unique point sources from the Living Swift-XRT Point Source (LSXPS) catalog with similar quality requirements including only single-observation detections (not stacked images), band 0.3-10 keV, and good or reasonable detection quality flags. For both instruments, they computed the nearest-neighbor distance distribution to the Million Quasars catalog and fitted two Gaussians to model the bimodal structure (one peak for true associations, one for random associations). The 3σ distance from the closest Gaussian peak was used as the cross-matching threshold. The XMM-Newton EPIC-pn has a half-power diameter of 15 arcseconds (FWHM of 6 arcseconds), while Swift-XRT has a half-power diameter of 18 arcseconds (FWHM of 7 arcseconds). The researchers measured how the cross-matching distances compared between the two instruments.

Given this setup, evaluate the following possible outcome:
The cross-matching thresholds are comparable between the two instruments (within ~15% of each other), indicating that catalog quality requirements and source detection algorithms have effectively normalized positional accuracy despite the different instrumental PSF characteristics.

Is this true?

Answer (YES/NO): NO